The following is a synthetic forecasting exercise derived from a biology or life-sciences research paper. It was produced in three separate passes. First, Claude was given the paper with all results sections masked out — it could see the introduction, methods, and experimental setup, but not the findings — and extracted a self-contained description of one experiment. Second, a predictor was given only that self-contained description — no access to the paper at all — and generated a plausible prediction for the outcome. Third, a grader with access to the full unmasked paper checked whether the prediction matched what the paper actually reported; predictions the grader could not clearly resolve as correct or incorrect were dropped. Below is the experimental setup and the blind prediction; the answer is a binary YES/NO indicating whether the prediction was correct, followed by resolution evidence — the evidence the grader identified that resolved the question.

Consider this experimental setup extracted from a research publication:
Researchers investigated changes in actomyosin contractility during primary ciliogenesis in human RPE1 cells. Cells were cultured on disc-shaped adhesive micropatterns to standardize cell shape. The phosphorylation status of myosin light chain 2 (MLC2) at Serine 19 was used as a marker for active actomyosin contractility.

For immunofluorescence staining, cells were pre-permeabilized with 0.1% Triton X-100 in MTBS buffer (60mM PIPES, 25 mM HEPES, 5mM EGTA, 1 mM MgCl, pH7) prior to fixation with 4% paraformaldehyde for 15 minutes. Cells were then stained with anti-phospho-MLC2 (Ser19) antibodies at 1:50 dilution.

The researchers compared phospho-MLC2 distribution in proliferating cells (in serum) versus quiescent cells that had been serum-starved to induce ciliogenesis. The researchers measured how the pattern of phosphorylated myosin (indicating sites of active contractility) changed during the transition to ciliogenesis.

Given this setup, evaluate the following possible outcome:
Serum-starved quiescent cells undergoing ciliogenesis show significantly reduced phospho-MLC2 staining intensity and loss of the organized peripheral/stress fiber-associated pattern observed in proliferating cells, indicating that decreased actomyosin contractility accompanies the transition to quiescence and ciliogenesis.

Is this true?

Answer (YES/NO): NO